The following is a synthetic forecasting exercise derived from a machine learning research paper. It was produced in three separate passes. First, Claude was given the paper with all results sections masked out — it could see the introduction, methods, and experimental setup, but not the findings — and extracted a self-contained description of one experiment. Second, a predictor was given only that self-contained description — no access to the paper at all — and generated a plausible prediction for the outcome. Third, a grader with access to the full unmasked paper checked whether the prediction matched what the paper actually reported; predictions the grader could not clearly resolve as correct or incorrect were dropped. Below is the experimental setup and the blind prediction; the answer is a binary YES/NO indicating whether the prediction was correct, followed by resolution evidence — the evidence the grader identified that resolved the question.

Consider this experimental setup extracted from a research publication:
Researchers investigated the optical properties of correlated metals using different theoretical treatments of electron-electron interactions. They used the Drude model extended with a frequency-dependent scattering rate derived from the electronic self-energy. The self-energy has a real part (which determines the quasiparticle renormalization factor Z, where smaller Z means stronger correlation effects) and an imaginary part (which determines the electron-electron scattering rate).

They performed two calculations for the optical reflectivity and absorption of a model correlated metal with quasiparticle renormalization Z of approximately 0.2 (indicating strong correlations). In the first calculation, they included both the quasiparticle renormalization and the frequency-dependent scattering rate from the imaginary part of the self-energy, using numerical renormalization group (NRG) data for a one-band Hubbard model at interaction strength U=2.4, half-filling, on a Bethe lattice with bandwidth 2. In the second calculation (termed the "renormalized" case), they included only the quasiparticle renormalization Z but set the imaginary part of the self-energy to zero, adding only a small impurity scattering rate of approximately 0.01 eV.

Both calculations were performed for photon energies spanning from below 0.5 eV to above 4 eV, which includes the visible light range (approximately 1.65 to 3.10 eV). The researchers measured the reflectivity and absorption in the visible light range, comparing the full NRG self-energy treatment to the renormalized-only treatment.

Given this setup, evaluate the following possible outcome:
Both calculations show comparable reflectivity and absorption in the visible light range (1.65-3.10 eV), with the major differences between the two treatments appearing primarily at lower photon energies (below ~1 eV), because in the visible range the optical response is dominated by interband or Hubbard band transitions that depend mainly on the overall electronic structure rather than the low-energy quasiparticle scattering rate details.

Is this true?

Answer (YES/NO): NO